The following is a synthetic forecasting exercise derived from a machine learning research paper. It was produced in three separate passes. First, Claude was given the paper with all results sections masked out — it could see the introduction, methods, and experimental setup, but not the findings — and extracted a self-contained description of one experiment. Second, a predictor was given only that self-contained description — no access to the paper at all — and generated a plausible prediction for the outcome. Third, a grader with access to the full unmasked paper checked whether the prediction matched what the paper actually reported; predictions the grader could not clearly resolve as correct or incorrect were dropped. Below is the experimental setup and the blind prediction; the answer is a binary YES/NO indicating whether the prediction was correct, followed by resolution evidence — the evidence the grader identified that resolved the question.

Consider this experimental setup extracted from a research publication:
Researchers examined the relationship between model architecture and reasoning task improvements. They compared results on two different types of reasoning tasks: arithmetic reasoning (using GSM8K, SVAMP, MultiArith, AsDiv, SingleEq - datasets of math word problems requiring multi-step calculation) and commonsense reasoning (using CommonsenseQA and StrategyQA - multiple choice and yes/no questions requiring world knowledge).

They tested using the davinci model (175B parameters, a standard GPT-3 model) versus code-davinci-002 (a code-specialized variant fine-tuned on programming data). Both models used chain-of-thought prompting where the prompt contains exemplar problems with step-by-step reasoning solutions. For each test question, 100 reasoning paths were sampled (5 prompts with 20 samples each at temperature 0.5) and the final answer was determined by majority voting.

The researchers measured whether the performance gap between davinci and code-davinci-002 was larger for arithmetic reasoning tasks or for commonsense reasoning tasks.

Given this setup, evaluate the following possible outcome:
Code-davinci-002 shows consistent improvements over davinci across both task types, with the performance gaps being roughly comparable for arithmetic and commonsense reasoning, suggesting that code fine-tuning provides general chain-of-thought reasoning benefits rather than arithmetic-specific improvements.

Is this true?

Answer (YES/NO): NO